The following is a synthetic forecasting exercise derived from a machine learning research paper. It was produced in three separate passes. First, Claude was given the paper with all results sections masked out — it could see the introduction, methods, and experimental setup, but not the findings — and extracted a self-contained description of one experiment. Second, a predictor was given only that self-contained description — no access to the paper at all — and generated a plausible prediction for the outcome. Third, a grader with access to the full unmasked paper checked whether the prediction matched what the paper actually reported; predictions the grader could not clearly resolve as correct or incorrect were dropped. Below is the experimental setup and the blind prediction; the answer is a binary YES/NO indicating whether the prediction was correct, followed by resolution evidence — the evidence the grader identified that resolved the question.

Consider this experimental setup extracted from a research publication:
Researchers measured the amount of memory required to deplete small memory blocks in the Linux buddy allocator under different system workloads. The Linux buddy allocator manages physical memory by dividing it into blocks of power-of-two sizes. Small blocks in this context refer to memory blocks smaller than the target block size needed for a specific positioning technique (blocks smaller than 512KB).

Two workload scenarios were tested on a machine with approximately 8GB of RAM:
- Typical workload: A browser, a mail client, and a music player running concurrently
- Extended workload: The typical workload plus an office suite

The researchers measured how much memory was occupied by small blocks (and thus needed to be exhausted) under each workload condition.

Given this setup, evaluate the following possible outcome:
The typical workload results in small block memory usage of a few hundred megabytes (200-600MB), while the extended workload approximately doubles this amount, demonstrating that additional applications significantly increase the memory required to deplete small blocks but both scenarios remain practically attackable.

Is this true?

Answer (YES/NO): NO